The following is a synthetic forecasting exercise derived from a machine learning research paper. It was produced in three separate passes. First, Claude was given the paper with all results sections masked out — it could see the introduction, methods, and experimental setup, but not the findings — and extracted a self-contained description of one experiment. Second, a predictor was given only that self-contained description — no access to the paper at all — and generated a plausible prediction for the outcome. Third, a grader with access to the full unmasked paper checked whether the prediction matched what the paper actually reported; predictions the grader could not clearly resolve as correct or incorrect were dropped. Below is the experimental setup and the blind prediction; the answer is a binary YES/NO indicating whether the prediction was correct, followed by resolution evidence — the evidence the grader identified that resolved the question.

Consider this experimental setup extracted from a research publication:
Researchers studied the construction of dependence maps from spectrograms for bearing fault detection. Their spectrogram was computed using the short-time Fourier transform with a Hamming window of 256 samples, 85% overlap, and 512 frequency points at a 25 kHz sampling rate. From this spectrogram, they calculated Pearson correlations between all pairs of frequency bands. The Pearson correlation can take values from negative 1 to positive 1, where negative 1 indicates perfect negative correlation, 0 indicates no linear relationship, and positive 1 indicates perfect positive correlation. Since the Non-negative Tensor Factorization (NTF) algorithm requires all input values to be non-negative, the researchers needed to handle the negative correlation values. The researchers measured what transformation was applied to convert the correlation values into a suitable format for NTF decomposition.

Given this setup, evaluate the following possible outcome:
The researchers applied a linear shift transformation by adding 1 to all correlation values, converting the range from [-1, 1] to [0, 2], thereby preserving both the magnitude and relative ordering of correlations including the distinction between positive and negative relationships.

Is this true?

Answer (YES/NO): NO